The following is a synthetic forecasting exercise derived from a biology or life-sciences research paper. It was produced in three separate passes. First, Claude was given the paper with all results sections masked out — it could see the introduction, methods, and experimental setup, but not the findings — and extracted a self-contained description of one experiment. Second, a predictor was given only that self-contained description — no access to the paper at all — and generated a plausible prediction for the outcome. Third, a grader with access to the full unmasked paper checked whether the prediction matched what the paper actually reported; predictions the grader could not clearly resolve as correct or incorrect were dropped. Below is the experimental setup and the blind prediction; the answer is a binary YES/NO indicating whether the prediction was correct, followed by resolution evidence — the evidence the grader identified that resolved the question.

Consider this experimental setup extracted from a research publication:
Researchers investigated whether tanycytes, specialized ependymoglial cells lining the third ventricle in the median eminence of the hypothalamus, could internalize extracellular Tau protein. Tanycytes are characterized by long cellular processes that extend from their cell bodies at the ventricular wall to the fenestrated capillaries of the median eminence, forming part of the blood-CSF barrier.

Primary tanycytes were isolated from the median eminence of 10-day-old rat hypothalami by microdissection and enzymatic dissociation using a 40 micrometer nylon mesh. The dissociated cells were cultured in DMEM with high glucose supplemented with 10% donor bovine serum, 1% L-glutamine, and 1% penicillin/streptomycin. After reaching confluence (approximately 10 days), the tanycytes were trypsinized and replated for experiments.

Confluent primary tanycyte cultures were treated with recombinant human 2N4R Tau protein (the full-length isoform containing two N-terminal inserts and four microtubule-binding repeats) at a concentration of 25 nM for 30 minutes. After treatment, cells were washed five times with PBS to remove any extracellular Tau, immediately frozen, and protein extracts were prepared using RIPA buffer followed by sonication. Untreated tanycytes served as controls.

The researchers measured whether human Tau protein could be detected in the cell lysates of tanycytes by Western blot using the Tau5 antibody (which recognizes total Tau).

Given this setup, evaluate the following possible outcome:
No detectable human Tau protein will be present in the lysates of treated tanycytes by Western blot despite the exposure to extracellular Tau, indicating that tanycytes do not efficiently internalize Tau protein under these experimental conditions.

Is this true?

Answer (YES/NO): NO